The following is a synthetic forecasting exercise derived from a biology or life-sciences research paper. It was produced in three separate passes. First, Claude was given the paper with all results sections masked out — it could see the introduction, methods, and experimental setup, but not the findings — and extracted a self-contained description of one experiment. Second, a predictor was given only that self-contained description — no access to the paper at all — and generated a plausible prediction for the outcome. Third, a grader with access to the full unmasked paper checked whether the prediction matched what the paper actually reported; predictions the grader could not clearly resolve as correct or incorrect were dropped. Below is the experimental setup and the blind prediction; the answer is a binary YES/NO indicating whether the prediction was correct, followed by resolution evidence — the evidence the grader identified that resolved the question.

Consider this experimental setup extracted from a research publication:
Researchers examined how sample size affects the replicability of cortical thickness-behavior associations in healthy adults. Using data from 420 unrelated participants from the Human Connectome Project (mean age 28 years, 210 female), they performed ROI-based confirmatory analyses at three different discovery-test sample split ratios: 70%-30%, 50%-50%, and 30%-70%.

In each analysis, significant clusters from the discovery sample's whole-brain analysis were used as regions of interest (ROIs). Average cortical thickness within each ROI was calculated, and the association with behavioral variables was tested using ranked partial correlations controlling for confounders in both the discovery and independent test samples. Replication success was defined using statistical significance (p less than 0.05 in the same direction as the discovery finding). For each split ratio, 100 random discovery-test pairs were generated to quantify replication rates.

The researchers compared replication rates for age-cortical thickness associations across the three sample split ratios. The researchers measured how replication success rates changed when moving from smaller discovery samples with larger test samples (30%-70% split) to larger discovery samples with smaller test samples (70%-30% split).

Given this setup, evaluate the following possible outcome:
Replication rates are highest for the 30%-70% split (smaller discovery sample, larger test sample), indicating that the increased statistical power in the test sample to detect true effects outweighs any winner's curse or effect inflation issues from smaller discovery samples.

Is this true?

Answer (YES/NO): YES